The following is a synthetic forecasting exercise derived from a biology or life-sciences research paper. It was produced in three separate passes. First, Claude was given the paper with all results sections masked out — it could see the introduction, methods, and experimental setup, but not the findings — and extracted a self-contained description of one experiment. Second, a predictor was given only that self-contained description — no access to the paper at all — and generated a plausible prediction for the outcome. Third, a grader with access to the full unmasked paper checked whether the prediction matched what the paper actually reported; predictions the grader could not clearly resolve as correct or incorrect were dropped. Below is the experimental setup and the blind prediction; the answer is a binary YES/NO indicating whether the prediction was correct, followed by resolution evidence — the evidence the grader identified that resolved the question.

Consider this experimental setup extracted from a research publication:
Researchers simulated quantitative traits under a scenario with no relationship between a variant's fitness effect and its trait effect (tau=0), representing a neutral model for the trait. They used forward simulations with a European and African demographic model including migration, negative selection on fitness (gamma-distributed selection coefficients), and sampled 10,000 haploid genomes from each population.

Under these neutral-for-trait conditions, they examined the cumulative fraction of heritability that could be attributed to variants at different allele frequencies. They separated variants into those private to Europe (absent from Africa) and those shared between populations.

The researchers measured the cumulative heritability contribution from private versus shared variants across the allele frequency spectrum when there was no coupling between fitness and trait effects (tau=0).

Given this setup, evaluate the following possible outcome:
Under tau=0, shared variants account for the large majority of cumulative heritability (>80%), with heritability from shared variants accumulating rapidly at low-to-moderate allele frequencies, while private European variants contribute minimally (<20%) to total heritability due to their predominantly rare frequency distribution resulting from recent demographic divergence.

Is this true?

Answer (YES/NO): NO